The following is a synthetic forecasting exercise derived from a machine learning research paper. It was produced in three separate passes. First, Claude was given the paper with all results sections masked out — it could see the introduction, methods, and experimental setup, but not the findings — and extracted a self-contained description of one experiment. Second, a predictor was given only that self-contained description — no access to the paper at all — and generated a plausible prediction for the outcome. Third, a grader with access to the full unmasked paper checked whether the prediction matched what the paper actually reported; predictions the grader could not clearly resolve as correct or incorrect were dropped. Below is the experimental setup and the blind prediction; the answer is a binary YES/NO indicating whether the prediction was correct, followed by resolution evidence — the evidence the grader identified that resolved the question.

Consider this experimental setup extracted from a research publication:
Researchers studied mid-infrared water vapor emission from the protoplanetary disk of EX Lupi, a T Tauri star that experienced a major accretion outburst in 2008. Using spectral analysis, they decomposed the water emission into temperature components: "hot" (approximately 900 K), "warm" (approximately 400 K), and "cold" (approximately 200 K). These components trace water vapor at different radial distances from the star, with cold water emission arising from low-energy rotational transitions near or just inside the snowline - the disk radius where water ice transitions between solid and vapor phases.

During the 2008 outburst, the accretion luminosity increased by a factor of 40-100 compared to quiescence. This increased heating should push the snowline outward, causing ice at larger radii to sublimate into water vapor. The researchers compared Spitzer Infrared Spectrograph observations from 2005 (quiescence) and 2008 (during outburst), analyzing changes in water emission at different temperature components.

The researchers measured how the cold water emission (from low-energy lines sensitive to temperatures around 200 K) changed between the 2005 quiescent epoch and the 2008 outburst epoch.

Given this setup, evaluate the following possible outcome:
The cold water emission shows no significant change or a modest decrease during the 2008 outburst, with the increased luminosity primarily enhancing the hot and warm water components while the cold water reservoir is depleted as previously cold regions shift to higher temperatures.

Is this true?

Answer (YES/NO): NO